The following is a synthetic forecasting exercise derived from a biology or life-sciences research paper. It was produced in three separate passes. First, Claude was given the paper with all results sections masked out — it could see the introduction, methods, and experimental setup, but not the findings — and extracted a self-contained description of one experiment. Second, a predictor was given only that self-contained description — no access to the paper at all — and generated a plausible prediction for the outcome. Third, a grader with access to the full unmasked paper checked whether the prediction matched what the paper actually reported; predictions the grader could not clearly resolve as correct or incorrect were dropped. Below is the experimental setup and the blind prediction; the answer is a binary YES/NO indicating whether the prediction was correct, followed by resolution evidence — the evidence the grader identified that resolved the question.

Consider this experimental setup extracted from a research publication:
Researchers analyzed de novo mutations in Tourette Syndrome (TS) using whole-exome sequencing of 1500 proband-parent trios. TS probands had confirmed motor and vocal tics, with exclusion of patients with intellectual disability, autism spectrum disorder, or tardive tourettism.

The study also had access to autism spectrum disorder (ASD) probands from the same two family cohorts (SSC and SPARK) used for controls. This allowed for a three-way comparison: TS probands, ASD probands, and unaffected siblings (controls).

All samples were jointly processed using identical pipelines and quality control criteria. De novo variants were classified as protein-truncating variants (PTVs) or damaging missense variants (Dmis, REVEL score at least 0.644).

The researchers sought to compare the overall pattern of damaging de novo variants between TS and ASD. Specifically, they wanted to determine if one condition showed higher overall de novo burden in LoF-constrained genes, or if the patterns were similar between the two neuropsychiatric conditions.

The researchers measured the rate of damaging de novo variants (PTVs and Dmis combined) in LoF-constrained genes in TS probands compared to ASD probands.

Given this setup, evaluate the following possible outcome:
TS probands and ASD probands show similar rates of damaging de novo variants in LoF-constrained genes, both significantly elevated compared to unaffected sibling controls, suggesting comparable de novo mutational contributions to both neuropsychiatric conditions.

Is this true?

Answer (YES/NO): NO